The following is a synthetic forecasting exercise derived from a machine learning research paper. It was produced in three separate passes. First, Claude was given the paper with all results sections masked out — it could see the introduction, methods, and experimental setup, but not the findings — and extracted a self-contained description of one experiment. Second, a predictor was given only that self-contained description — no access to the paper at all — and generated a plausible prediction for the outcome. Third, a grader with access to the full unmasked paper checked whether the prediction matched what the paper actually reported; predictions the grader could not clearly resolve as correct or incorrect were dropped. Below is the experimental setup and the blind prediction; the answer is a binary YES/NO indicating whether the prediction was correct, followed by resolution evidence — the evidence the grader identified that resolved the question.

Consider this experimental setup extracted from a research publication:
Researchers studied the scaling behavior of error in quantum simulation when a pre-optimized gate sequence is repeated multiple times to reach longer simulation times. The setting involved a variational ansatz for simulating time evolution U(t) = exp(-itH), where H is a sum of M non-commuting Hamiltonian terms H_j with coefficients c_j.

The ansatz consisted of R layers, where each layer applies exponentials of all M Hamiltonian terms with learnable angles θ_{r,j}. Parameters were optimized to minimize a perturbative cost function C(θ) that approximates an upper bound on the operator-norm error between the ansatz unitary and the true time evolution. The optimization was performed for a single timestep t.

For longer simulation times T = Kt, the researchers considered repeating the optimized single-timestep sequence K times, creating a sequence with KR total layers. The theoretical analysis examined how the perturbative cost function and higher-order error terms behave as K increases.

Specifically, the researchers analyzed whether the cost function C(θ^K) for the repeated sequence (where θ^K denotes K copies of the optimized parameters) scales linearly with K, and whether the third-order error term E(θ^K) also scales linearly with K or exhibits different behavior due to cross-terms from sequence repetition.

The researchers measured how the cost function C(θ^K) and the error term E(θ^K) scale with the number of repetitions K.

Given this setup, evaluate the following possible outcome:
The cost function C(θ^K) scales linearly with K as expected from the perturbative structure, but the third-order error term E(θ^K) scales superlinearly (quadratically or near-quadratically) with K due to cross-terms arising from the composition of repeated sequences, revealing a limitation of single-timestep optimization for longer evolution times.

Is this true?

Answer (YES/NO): YES